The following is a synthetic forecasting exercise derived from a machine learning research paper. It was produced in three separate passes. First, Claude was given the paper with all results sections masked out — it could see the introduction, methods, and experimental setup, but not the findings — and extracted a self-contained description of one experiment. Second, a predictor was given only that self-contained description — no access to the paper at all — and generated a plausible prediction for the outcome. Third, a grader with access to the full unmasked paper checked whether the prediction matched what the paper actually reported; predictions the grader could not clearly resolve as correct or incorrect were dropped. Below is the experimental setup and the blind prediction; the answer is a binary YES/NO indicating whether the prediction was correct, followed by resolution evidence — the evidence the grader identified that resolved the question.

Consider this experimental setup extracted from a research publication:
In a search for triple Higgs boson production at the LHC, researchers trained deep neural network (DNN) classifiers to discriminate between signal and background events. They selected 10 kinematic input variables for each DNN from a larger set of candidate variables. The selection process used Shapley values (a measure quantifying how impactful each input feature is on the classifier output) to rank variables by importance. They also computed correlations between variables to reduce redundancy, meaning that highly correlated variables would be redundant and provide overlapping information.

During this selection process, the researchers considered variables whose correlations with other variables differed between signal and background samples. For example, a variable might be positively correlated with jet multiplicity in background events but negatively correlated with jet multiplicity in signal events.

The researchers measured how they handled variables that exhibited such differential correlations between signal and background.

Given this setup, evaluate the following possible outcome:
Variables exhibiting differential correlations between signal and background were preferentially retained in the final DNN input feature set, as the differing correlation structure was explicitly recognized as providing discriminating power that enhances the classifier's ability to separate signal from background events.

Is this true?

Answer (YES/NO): NO